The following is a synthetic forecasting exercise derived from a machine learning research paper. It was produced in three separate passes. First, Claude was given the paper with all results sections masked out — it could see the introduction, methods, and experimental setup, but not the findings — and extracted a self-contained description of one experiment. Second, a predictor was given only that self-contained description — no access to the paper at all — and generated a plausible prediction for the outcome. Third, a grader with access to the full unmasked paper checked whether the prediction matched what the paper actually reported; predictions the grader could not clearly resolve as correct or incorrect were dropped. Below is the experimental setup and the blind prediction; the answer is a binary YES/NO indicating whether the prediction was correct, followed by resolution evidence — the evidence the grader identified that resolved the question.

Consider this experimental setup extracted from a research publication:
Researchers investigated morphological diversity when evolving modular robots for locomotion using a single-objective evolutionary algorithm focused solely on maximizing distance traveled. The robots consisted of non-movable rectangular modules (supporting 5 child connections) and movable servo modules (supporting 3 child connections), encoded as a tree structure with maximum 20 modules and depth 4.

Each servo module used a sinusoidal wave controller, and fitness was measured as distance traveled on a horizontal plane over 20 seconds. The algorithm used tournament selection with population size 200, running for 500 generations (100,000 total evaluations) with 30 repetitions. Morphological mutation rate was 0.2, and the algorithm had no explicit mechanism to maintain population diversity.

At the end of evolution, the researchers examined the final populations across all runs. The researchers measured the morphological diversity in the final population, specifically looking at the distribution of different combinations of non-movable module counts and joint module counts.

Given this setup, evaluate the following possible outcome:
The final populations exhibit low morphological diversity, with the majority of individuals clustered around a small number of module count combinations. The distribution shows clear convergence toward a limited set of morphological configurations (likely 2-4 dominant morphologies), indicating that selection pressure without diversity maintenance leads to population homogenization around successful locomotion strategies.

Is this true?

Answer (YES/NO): YES